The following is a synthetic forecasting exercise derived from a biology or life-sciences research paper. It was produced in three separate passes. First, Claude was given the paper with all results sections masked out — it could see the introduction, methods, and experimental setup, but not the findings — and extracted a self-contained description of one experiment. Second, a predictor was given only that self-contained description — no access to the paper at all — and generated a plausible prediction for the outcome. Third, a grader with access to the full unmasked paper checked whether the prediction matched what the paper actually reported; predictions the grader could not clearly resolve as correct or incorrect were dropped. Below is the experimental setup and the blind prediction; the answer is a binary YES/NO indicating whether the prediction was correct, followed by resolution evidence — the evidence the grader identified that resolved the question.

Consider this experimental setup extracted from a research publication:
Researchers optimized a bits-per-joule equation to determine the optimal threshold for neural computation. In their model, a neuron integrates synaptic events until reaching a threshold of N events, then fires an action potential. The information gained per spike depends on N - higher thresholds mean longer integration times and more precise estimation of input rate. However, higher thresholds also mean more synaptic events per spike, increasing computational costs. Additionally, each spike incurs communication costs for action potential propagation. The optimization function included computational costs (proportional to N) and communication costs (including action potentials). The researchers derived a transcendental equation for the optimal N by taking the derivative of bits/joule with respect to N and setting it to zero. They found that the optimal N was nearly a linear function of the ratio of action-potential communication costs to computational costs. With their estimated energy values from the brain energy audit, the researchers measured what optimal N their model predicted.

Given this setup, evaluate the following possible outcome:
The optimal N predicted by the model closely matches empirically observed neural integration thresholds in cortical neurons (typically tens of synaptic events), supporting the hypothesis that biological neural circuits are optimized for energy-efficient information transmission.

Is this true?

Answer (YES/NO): NO